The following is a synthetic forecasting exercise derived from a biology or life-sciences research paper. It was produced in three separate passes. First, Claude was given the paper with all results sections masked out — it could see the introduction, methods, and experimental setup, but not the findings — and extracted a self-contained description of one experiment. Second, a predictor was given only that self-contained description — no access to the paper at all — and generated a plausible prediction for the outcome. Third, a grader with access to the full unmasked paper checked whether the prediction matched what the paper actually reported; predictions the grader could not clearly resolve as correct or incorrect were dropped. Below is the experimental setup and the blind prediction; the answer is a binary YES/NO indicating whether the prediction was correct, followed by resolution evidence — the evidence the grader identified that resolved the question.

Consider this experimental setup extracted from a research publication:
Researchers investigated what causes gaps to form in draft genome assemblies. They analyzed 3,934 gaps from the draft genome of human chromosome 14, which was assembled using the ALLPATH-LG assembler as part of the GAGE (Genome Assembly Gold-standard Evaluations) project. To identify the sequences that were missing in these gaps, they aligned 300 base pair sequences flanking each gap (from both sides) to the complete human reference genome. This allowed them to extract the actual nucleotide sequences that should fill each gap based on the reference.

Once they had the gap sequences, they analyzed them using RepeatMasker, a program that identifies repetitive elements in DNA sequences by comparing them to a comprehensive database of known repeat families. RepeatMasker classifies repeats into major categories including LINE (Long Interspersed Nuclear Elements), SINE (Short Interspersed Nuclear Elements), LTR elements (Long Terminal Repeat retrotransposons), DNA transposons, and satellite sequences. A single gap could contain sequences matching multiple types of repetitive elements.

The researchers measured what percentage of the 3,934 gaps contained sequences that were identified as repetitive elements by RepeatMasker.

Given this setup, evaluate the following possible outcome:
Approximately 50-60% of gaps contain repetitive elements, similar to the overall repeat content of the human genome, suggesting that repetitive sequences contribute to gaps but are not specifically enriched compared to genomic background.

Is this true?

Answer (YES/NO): NO